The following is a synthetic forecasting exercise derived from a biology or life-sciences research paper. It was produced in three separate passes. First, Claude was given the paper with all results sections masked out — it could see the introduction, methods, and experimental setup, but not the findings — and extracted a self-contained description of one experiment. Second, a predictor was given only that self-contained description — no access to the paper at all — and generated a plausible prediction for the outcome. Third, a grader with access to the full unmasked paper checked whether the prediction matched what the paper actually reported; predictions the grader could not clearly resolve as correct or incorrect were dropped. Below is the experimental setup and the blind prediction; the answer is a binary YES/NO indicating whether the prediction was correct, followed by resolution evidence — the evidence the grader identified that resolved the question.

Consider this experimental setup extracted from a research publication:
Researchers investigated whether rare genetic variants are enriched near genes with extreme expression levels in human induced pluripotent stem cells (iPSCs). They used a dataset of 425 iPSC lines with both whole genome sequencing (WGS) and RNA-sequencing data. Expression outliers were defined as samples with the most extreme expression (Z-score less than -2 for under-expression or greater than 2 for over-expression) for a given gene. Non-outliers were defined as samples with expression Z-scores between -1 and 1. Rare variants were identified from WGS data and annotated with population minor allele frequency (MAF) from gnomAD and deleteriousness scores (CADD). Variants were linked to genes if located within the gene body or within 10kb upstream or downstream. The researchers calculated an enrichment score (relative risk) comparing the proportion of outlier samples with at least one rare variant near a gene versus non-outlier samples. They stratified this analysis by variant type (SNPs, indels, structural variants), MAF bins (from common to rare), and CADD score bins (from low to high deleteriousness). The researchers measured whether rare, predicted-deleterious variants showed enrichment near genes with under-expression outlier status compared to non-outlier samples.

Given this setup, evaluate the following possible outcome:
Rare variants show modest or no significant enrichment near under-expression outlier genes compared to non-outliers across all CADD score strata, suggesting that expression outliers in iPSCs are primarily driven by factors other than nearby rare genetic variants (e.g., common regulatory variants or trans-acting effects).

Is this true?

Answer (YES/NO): NO